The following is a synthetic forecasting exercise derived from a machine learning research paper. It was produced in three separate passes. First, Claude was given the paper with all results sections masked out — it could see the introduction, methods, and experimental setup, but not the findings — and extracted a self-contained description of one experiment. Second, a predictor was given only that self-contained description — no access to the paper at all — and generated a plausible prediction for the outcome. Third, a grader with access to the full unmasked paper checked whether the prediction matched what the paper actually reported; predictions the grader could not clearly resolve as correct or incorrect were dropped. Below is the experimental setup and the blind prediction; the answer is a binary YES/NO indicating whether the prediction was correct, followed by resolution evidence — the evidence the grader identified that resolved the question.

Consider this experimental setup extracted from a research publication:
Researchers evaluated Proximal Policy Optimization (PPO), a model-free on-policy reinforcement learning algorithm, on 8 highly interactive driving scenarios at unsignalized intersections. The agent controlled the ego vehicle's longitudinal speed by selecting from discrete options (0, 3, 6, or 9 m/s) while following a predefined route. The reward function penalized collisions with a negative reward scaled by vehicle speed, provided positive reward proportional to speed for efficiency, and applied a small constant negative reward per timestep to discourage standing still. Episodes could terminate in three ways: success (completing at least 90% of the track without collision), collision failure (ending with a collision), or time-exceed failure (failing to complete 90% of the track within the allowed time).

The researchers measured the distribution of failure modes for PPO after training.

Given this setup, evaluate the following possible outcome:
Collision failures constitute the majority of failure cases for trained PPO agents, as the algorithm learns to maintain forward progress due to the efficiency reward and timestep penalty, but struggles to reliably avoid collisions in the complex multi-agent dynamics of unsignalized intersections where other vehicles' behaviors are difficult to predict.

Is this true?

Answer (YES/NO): NO